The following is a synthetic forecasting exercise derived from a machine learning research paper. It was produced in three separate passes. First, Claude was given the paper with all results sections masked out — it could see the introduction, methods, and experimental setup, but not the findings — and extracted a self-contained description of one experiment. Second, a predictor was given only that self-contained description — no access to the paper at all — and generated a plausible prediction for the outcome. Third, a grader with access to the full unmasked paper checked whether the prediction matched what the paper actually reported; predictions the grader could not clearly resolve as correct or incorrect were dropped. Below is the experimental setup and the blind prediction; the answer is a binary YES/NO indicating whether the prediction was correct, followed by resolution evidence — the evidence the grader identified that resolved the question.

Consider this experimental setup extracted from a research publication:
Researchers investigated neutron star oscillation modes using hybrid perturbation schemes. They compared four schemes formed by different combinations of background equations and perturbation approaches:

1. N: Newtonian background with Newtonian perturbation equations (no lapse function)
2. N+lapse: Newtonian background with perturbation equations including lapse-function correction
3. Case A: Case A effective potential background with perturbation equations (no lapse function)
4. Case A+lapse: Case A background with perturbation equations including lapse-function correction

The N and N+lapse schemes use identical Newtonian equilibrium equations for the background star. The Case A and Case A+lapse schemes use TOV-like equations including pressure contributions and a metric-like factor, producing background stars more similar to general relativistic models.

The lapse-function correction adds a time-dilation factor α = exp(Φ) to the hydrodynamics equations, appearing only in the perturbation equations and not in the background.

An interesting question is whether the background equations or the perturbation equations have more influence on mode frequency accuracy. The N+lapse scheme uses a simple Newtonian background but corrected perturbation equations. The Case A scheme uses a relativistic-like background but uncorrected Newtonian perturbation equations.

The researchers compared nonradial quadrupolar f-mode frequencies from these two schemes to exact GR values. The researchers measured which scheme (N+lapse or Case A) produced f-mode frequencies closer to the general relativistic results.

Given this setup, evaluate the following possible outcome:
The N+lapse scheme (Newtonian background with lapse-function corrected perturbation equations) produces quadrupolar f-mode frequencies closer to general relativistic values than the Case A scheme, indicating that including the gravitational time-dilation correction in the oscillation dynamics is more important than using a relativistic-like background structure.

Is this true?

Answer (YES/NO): NO